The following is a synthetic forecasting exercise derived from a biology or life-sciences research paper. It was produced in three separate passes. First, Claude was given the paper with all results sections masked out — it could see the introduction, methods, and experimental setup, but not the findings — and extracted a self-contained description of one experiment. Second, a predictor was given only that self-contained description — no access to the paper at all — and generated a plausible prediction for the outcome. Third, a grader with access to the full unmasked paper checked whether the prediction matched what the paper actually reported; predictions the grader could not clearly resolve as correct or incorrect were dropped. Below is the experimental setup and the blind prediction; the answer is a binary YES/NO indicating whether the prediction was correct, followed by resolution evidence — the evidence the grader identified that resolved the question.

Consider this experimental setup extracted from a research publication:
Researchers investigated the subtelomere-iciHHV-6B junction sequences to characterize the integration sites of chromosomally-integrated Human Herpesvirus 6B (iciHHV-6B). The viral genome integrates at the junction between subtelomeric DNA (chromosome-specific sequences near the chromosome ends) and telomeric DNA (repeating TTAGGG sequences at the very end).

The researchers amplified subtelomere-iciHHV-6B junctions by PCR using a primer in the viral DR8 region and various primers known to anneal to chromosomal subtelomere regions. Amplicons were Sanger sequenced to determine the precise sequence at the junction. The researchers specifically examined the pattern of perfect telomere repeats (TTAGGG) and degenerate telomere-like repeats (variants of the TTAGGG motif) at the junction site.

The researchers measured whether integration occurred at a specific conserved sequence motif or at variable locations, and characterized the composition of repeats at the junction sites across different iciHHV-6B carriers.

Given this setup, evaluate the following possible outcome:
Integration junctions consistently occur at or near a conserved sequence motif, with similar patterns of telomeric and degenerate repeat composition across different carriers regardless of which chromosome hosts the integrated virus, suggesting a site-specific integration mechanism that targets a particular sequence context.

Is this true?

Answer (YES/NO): NO